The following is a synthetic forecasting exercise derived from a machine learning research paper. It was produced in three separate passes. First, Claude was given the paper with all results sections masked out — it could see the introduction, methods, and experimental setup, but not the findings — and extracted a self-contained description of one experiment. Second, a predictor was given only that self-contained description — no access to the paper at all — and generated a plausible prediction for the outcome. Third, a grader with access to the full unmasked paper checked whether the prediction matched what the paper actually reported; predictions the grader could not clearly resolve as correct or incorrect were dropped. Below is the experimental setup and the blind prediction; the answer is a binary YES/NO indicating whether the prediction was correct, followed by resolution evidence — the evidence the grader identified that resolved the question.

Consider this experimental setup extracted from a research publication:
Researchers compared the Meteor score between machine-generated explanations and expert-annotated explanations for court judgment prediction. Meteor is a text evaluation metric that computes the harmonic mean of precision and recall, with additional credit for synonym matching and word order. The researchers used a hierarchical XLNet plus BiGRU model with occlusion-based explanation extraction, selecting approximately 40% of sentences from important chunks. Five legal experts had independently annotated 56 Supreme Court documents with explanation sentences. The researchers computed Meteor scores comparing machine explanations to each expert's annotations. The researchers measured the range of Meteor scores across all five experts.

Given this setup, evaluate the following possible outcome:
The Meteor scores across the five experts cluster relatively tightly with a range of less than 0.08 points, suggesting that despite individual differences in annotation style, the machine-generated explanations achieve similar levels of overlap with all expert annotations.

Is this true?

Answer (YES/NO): NO